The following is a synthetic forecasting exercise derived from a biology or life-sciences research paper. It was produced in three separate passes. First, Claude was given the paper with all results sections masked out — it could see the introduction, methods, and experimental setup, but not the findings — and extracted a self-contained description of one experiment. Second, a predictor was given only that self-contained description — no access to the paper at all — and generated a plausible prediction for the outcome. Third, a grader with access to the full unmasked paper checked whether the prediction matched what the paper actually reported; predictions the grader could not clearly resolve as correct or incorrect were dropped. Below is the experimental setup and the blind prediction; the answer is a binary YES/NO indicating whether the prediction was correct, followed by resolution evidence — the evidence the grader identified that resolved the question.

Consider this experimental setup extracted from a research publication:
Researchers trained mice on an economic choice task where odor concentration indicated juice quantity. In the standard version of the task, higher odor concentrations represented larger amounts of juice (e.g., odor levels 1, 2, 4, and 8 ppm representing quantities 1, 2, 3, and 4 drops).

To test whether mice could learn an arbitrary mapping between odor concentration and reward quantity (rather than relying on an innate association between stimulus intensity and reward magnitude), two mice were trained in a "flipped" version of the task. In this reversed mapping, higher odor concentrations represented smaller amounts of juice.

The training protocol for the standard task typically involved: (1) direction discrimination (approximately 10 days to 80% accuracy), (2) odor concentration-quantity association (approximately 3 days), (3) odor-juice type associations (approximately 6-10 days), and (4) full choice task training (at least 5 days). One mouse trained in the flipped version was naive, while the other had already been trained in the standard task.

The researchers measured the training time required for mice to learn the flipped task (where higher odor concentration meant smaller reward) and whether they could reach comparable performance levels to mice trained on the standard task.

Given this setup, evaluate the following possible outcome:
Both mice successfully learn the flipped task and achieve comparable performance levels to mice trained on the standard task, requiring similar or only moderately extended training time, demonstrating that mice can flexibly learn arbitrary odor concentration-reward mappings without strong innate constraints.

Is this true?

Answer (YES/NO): NO